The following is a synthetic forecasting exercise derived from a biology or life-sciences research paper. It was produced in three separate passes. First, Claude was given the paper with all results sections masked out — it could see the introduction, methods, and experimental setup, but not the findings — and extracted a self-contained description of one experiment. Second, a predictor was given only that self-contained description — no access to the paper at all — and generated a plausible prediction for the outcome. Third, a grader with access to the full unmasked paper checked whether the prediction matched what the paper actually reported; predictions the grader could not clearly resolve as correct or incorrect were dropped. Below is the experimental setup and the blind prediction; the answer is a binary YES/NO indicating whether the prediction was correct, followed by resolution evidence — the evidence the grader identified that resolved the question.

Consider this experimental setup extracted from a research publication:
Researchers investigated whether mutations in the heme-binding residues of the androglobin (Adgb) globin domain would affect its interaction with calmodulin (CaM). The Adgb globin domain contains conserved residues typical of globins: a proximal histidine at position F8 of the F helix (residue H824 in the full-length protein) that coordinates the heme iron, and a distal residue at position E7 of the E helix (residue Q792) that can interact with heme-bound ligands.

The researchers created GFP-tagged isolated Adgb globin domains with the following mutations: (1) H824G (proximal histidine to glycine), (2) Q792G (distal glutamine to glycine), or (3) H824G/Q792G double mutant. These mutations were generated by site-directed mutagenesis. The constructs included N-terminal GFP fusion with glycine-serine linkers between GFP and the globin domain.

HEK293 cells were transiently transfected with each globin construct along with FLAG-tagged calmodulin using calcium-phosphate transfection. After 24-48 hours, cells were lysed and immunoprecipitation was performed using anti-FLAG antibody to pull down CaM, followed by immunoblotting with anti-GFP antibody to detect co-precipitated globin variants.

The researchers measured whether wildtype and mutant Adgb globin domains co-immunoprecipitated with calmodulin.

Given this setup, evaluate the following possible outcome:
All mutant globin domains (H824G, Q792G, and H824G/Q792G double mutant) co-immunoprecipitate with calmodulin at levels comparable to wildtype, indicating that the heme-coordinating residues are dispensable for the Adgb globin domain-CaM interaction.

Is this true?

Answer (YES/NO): YES